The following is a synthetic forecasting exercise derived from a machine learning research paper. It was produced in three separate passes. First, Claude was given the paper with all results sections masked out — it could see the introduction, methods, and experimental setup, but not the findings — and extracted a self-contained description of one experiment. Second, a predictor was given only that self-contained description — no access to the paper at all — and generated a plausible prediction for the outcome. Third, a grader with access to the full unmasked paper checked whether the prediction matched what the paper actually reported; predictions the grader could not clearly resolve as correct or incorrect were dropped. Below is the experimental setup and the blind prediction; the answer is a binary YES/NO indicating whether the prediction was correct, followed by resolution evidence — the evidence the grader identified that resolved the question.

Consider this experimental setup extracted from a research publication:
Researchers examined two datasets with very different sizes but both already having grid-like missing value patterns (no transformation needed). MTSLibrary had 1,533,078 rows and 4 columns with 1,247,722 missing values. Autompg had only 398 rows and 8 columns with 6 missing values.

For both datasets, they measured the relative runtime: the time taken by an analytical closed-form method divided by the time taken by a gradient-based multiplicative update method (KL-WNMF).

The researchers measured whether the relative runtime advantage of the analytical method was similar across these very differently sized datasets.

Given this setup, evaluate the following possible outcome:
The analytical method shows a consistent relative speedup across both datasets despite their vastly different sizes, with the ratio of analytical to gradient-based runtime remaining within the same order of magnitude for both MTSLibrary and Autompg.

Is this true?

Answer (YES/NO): YES